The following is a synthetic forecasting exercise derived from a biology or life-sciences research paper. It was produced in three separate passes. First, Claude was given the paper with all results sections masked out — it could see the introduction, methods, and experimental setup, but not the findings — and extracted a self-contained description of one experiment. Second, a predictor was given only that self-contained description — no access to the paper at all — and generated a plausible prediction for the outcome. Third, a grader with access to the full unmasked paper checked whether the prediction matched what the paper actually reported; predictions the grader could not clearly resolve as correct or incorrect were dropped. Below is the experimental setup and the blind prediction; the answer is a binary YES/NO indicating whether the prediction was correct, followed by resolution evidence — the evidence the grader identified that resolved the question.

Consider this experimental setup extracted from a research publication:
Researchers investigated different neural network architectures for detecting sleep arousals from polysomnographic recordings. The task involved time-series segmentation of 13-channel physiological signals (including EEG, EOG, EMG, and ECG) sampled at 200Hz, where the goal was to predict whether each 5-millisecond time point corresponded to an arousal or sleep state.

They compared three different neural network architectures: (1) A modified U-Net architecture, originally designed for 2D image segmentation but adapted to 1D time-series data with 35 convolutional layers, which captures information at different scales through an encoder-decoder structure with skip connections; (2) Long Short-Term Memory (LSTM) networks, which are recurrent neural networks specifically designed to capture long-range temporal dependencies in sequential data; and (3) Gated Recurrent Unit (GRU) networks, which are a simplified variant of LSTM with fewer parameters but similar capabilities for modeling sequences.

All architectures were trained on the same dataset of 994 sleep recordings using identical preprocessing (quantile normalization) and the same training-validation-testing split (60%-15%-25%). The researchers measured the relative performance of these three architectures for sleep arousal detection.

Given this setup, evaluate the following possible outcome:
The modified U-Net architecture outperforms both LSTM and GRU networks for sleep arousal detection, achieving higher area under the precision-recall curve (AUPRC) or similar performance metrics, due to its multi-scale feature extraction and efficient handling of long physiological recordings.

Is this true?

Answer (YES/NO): NO